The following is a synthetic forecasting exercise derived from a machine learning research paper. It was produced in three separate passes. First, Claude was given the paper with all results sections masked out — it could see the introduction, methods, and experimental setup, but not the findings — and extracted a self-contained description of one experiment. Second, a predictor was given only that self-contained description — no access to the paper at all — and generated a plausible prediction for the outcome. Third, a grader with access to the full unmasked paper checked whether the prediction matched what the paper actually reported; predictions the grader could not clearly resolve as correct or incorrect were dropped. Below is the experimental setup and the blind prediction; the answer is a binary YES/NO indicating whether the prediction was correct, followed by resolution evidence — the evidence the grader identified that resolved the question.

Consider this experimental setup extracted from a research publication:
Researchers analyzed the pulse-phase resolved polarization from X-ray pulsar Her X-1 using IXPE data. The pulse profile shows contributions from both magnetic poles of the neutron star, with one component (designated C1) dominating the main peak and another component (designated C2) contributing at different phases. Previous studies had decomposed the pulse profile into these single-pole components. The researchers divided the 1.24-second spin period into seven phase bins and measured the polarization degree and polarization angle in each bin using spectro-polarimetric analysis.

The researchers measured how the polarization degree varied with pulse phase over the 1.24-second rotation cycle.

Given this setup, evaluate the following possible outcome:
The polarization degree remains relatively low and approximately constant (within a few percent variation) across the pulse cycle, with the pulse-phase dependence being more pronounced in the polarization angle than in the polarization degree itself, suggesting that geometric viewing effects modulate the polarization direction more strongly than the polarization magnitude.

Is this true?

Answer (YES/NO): NO